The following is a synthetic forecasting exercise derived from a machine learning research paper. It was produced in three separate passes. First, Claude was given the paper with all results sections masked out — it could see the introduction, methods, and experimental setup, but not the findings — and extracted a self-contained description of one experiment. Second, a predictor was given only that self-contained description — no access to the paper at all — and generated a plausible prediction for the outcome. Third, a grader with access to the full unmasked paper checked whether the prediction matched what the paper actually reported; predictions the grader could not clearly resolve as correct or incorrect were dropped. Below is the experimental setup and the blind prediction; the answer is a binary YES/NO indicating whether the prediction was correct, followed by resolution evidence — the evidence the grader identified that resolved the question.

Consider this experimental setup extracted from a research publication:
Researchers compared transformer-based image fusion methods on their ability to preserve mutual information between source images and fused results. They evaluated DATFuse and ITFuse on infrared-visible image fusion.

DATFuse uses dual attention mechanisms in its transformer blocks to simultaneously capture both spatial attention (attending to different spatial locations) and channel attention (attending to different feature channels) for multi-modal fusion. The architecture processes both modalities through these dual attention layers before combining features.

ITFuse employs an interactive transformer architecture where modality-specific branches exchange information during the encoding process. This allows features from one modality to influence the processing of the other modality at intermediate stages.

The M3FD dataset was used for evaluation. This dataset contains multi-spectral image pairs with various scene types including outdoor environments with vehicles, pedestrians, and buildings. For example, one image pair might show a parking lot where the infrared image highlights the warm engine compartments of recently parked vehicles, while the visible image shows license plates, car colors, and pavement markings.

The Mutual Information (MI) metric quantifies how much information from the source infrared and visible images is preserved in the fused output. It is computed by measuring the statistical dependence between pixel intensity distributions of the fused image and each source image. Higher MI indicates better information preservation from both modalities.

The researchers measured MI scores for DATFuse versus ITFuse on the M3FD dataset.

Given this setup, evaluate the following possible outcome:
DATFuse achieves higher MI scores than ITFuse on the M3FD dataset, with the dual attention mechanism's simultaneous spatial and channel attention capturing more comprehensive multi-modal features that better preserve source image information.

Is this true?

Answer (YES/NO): YES